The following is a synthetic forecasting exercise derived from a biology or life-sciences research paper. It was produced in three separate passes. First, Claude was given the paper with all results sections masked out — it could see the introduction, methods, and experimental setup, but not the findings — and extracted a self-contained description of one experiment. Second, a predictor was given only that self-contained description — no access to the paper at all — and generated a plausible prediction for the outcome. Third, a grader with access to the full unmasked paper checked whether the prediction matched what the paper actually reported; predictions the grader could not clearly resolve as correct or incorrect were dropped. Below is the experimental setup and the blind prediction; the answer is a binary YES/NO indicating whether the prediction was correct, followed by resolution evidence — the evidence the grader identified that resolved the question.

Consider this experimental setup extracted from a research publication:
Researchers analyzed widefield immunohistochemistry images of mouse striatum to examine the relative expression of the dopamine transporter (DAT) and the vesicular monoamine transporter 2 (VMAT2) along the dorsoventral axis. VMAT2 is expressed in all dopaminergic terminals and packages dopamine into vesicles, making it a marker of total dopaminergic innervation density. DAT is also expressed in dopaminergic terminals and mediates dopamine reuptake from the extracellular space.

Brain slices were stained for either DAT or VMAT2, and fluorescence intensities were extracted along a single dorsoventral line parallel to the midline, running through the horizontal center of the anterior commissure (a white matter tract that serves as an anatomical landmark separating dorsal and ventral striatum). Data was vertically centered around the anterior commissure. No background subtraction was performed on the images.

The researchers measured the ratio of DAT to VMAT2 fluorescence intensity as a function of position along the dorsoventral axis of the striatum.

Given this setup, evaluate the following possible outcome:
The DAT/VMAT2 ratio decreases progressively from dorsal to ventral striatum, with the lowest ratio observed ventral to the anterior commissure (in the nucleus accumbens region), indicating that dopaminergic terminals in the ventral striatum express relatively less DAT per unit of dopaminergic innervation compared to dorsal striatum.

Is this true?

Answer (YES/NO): YES